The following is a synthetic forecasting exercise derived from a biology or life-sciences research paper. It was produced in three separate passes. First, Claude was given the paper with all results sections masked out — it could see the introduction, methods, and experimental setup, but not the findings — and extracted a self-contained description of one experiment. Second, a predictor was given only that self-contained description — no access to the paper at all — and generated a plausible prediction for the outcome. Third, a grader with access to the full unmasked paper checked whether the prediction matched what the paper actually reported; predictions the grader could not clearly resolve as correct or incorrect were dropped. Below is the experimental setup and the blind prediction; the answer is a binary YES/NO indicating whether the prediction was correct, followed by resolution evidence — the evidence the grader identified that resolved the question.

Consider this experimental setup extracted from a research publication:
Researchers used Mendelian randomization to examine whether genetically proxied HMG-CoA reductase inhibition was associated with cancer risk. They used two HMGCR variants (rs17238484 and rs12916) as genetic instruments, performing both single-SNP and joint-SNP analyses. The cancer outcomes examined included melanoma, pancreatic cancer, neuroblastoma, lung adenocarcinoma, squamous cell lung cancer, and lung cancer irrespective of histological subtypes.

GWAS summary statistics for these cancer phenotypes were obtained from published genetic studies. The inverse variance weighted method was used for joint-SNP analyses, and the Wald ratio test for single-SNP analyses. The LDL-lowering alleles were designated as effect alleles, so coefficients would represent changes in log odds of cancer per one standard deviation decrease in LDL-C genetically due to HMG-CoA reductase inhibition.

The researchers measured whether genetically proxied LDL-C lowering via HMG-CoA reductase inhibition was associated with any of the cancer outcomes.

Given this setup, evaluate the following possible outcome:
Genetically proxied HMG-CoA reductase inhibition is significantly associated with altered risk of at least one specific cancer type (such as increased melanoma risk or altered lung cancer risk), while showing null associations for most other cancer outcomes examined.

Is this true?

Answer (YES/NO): NO